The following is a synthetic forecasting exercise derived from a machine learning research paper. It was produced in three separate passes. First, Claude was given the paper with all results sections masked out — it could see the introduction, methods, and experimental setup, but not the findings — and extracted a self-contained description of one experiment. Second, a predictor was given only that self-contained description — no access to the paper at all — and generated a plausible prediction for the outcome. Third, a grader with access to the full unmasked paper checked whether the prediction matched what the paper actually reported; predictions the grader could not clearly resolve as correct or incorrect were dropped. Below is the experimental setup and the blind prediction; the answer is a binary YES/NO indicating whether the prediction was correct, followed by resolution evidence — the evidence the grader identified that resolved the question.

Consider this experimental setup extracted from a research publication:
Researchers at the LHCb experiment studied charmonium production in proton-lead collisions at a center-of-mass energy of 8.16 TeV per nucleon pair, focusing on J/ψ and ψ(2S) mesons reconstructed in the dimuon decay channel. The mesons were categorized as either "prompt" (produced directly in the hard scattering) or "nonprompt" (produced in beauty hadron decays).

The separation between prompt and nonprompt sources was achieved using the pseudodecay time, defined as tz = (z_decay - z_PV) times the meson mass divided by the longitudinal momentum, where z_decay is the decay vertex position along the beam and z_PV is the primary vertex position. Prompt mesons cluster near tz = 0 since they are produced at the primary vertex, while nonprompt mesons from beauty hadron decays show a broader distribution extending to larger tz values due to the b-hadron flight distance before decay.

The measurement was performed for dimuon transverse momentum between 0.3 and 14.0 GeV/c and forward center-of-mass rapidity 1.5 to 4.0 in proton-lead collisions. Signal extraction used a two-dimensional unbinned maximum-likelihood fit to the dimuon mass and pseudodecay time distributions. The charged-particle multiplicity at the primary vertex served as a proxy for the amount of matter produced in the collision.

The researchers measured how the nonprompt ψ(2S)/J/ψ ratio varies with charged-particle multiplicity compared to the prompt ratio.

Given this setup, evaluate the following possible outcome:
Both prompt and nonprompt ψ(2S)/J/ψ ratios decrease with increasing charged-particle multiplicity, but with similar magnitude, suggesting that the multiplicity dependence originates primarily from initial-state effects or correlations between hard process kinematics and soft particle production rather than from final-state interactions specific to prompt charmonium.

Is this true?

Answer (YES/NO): NO